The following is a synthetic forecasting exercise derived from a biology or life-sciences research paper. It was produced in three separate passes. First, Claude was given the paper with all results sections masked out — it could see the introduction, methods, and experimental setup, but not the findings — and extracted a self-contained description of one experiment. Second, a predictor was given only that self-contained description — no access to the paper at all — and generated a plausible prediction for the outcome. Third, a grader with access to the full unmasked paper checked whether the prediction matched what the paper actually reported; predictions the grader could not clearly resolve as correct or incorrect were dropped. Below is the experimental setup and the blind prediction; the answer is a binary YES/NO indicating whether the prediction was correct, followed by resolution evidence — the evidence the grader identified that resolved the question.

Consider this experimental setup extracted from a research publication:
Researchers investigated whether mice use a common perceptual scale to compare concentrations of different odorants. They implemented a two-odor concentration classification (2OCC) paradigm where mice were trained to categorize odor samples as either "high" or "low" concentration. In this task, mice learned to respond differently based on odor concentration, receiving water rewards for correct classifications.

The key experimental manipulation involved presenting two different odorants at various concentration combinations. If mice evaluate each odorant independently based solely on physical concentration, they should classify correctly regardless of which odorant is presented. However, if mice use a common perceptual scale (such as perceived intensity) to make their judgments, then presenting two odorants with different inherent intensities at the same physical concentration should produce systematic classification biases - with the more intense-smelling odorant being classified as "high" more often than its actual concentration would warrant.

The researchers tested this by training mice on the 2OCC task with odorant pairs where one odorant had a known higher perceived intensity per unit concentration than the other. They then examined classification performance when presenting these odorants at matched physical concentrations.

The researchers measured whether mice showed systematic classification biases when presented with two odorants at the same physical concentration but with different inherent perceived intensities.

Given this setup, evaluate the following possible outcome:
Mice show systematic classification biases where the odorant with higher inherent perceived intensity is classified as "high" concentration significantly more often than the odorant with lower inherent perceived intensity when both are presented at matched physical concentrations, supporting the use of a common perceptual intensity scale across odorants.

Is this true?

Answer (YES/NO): YES